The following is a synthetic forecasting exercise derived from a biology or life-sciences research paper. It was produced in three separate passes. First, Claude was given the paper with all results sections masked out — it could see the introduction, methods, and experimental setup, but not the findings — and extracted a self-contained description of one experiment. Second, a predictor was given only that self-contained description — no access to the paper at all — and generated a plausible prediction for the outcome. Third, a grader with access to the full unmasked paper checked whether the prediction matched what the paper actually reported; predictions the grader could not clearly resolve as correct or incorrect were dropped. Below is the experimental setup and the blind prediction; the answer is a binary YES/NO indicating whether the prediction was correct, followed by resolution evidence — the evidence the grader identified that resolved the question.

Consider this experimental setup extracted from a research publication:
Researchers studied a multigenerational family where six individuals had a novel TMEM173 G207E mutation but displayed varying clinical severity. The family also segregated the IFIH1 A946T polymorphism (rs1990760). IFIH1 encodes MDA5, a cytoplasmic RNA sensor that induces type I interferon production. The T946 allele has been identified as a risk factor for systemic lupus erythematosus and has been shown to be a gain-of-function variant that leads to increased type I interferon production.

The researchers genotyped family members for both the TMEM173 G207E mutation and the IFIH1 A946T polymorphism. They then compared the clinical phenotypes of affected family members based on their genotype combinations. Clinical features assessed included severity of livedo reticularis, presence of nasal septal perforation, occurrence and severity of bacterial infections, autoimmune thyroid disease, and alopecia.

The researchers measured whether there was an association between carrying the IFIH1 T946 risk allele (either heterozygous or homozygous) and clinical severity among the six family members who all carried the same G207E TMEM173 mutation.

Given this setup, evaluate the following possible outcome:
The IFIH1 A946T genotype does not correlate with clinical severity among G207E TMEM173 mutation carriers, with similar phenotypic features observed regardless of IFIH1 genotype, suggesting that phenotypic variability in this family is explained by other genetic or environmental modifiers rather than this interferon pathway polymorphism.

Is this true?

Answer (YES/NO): NO